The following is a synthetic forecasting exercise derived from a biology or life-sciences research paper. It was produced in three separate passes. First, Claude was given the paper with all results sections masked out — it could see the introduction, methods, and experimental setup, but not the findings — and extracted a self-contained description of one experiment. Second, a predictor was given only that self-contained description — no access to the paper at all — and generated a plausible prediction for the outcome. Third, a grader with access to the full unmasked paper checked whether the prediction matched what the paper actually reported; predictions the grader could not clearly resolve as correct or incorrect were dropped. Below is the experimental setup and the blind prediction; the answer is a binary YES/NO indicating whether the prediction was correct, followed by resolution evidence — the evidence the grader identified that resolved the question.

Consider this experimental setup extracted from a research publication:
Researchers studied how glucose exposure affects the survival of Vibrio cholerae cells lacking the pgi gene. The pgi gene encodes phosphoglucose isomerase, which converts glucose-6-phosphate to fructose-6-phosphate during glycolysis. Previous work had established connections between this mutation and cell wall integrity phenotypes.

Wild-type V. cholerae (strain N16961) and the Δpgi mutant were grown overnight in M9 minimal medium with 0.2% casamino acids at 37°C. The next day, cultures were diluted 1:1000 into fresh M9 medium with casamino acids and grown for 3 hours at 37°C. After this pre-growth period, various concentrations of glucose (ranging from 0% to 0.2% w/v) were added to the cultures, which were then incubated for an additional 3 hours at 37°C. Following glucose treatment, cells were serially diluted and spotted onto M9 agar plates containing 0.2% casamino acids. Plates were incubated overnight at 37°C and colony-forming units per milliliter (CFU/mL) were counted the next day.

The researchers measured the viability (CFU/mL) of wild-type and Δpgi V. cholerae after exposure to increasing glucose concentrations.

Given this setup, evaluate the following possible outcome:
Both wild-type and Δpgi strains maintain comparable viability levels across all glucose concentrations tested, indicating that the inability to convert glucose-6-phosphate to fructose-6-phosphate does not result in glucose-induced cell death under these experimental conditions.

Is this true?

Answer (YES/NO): NO